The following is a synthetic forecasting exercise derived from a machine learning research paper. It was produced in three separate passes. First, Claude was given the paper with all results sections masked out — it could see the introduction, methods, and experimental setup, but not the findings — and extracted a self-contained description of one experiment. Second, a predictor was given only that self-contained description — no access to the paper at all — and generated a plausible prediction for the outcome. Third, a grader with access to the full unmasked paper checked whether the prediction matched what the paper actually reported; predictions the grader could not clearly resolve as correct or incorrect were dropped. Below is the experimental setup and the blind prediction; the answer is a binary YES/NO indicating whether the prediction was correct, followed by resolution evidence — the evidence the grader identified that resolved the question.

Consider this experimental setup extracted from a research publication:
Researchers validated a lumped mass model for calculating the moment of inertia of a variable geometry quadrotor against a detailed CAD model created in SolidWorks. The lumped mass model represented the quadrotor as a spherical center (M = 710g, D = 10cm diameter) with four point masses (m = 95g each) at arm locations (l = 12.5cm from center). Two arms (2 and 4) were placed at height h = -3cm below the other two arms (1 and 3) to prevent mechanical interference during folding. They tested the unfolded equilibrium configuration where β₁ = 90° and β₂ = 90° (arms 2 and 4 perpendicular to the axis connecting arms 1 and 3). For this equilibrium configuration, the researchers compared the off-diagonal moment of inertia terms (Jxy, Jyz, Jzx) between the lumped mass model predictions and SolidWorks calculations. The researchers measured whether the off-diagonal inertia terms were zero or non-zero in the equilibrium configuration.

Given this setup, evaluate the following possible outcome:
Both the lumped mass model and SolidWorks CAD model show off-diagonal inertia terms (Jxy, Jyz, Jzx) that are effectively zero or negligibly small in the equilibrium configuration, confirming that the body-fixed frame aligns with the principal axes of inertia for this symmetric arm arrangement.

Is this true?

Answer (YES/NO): YES